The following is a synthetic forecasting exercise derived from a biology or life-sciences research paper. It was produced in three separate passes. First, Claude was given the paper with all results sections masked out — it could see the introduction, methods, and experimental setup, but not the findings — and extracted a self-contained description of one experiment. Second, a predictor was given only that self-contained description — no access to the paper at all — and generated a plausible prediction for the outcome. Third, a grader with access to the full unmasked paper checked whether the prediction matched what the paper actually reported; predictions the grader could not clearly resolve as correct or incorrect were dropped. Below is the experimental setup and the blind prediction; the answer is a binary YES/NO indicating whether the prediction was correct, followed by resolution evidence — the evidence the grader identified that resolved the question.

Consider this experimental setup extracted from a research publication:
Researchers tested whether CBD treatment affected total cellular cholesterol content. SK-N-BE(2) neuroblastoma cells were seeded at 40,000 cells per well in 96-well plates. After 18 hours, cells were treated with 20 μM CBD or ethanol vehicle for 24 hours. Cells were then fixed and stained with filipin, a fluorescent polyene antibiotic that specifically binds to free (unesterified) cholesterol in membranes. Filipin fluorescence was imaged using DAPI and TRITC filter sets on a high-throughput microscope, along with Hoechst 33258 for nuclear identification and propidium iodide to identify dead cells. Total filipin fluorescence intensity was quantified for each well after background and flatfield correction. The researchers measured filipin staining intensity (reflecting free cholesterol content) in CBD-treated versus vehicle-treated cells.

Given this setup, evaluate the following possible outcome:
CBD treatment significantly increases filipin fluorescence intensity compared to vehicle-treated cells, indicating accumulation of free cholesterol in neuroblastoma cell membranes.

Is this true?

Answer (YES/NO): NO